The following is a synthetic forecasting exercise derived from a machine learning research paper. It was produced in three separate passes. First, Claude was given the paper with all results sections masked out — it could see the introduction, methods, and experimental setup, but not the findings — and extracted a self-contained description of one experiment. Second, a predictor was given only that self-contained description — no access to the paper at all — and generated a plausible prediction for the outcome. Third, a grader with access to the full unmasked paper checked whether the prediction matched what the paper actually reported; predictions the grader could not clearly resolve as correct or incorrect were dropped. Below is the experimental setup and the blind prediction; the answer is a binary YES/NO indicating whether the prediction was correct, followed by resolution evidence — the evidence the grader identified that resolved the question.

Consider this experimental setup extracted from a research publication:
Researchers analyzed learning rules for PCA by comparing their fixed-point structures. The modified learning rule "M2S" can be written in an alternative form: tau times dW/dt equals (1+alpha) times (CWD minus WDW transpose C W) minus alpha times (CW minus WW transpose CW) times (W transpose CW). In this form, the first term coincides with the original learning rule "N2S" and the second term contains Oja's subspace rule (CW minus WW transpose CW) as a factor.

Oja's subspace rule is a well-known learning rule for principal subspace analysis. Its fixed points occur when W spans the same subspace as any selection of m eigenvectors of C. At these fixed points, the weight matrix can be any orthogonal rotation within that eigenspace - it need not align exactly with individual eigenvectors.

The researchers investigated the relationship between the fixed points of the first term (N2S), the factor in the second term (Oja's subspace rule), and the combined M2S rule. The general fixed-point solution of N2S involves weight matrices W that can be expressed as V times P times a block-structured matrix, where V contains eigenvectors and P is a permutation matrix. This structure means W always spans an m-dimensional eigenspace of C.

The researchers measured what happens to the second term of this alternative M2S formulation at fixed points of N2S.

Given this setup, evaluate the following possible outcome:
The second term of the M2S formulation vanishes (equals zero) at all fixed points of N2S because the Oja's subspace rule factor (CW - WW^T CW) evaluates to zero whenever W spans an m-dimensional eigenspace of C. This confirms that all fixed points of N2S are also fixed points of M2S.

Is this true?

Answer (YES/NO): YES